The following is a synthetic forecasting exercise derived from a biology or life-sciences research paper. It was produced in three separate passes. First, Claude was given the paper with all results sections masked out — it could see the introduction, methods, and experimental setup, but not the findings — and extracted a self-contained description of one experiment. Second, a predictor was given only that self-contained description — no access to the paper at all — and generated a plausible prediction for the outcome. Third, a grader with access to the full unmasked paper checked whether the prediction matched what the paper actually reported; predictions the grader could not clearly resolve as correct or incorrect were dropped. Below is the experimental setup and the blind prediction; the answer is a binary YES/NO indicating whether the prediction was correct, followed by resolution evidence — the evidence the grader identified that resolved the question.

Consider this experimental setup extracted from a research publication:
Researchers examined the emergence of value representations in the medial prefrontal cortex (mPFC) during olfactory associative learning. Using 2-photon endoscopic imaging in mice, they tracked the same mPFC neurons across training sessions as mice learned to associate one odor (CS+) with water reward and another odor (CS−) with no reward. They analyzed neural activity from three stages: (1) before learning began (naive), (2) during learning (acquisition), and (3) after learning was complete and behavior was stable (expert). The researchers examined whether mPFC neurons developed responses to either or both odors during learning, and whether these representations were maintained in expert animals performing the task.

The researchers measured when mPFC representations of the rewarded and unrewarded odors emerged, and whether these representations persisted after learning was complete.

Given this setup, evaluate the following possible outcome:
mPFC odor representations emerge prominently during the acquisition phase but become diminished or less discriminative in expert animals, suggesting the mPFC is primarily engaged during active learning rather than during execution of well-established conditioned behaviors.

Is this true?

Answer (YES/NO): NO